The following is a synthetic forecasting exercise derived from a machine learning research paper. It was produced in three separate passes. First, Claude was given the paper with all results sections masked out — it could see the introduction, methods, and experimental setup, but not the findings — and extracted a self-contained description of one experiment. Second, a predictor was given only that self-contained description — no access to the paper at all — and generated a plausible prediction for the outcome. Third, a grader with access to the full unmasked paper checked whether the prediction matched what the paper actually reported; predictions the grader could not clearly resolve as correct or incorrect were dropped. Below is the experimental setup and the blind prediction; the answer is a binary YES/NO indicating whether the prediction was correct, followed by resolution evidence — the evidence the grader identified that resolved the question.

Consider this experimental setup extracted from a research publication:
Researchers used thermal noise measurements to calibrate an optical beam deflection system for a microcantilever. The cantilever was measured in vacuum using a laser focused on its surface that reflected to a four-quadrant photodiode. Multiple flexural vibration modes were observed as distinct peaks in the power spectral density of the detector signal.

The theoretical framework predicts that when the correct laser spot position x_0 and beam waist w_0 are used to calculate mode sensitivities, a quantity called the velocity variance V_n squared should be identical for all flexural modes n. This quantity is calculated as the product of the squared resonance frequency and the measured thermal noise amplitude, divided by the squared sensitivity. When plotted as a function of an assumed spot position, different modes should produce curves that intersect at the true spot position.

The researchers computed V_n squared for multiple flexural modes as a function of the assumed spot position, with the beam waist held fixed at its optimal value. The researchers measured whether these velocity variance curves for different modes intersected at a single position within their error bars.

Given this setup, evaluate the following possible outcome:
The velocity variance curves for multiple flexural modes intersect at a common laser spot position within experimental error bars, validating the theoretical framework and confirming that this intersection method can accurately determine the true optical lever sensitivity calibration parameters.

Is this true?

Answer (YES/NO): YES